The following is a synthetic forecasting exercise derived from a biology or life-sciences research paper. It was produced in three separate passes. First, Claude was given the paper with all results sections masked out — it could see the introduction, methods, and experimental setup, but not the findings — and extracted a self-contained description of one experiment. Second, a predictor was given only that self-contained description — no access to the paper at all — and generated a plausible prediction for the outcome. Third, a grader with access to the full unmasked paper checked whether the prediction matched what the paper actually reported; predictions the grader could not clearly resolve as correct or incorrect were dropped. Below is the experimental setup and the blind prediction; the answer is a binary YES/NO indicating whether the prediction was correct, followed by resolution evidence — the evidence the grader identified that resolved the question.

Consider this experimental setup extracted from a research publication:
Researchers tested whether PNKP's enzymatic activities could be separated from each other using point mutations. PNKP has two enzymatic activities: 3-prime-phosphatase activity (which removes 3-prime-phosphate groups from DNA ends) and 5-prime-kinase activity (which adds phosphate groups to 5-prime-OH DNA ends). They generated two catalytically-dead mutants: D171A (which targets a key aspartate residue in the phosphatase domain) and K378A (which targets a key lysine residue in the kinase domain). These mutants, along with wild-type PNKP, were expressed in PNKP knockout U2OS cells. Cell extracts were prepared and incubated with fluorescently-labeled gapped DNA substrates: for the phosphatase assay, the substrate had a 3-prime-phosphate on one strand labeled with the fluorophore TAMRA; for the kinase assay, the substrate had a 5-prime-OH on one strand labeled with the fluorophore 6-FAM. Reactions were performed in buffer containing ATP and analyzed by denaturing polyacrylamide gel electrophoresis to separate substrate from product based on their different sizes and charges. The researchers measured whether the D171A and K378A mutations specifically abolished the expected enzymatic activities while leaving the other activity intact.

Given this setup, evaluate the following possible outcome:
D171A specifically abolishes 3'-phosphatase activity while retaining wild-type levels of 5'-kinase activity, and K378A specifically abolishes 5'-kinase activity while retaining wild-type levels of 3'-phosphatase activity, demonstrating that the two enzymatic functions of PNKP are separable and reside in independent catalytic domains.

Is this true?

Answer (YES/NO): NO